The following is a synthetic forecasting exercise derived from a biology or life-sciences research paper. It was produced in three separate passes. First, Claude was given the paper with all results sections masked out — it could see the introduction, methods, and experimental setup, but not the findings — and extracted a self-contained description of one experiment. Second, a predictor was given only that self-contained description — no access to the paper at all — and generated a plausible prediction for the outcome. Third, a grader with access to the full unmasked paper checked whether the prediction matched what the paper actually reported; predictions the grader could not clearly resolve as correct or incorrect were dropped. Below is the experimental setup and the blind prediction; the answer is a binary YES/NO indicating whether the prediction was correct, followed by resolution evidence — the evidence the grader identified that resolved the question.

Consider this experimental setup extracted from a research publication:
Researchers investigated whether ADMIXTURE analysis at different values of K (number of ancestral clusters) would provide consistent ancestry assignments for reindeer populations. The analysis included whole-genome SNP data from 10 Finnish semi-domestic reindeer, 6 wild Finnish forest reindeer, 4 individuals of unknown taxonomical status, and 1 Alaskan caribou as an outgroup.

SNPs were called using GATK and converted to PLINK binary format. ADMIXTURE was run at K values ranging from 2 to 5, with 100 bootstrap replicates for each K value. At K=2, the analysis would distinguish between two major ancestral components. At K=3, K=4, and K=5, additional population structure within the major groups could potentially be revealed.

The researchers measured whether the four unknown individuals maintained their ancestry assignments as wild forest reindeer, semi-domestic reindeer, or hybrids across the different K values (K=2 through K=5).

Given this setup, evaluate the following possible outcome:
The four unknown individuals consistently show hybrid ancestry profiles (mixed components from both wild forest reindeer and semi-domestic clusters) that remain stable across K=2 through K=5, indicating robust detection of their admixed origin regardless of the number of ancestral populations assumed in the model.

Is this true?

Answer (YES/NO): NO